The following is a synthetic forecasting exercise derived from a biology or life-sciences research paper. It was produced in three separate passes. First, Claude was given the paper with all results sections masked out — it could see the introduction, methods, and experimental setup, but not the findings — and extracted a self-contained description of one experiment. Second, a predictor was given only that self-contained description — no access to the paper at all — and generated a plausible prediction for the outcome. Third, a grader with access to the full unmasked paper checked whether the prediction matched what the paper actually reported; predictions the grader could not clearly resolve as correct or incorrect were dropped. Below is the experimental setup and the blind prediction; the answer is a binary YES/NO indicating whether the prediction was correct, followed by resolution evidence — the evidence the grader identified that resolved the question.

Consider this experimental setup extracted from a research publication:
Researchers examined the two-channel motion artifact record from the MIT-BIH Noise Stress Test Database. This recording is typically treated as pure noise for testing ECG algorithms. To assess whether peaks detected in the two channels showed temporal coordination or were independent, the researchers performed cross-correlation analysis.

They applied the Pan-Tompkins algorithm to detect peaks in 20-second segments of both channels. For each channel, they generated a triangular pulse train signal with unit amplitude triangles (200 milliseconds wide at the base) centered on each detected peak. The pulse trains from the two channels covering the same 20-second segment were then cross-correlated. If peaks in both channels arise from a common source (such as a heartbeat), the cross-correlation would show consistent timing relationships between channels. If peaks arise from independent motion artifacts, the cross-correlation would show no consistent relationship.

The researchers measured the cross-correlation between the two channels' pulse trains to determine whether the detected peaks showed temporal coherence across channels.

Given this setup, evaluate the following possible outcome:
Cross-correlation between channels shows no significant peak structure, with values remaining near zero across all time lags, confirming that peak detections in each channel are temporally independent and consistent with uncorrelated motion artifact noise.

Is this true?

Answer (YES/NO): NO